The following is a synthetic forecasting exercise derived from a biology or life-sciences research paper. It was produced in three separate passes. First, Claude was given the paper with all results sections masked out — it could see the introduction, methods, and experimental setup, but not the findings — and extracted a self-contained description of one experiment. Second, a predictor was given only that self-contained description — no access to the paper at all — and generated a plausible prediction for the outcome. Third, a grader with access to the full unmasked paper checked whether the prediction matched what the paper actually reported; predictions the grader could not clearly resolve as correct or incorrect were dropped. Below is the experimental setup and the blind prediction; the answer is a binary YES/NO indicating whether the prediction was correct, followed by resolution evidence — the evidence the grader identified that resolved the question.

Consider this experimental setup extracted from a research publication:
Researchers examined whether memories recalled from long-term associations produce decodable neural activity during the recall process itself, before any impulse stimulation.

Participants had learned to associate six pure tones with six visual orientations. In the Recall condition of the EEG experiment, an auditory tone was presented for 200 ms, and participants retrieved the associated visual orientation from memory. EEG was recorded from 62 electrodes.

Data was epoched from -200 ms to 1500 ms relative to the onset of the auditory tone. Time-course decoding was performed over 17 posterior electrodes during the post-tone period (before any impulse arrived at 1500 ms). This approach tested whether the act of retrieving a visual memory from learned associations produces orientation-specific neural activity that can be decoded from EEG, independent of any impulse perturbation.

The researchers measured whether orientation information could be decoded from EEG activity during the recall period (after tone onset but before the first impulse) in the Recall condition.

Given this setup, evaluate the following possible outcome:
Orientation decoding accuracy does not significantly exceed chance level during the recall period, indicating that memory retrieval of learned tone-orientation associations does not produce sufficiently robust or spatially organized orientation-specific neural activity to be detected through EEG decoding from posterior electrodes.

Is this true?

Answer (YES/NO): NO